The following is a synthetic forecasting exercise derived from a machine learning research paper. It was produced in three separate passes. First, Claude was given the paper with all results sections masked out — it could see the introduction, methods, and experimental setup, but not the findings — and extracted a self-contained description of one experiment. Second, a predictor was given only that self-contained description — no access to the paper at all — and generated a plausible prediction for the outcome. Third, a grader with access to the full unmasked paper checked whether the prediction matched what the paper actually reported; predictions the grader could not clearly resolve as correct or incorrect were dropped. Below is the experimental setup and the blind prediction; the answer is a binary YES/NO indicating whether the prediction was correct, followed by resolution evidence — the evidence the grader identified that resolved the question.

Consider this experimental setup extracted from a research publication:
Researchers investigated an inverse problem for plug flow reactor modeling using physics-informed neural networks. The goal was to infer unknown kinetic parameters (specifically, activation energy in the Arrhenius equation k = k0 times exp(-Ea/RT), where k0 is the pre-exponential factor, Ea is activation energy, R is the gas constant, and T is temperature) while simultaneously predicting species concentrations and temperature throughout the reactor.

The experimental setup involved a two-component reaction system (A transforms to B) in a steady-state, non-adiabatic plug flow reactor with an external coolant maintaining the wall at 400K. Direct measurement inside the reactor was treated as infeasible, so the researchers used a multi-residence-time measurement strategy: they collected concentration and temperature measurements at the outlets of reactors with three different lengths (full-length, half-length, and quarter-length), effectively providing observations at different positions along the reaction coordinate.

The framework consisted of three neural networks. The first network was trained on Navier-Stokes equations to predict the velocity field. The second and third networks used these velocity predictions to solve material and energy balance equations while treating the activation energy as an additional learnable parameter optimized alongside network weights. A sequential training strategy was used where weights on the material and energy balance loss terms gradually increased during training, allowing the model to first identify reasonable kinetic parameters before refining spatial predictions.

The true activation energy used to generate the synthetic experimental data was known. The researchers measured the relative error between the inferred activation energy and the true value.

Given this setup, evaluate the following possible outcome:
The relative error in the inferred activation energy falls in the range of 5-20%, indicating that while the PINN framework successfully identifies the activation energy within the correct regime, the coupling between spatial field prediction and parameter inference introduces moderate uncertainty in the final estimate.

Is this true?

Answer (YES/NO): NO